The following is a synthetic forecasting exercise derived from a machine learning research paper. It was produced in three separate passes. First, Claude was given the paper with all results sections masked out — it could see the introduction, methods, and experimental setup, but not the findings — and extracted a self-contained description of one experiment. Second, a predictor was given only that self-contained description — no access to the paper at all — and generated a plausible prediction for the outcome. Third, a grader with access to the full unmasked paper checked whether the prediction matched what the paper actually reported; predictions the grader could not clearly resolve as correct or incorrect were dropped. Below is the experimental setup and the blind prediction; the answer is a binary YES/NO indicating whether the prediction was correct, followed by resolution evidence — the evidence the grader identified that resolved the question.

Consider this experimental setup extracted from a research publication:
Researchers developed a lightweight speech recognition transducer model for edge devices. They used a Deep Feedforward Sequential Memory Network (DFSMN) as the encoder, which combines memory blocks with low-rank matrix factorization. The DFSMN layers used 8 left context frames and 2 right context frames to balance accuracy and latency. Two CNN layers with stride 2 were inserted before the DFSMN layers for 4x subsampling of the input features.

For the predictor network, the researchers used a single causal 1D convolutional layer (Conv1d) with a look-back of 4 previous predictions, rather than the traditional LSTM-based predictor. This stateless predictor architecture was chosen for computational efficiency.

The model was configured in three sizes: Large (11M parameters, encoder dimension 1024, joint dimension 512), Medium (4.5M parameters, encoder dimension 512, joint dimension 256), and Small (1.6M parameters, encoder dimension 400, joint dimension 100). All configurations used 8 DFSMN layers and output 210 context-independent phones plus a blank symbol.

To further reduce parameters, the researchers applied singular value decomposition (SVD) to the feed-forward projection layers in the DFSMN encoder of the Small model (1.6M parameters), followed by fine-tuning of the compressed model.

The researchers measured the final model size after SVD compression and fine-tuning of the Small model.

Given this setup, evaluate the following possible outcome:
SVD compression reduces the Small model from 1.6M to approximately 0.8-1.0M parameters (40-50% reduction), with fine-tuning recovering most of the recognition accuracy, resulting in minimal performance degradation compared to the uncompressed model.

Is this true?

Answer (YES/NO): YES